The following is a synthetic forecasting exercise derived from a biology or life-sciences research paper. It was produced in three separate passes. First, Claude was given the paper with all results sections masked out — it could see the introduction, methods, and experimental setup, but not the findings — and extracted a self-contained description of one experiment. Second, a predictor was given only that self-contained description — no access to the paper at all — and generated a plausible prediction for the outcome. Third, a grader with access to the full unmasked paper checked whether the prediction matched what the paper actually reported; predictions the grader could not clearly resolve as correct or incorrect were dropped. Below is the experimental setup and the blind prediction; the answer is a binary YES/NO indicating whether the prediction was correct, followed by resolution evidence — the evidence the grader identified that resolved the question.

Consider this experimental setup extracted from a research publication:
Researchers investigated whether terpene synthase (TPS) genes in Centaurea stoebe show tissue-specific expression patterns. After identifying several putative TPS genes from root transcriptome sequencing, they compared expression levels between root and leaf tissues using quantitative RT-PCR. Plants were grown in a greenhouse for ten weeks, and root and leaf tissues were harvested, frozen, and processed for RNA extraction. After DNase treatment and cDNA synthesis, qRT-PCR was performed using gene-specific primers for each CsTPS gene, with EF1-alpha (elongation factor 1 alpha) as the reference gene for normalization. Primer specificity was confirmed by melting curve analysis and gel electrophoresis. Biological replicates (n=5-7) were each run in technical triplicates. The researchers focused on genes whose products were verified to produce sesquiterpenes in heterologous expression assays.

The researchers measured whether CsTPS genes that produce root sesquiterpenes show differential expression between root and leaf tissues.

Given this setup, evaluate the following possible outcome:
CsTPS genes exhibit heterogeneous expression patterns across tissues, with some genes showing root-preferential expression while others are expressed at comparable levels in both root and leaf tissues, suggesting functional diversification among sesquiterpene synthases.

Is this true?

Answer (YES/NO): NO